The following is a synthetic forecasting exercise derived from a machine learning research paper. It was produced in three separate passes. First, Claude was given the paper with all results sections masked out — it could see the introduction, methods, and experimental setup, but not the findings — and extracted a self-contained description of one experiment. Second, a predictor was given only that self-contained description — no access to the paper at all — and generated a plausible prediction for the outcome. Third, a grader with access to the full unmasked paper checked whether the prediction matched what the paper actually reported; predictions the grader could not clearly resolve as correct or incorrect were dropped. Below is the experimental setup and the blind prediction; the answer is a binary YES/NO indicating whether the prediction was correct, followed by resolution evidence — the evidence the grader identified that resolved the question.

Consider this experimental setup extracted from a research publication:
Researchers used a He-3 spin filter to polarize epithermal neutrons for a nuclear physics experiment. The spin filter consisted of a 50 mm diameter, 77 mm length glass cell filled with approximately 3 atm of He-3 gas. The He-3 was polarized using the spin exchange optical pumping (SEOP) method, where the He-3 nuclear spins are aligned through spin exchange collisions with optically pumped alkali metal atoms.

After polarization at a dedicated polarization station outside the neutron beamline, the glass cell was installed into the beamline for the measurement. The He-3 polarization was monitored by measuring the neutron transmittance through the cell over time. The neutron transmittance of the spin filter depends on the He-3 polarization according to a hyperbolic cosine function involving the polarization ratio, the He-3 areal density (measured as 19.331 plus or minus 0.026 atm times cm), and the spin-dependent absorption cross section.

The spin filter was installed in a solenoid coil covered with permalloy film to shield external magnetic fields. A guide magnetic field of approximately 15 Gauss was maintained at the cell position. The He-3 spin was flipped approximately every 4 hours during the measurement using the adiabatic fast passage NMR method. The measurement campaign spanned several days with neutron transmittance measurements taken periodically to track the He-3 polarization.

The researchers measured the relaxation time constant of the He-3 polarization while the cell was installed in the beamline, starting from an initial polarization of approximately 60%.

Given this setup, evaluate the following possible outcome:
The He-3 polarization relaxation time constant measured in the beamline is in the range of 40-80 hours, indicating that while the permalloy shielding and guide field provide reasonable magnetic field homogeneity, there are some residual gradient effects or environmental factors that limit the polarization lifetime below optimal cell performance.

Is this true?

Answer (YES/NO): NO